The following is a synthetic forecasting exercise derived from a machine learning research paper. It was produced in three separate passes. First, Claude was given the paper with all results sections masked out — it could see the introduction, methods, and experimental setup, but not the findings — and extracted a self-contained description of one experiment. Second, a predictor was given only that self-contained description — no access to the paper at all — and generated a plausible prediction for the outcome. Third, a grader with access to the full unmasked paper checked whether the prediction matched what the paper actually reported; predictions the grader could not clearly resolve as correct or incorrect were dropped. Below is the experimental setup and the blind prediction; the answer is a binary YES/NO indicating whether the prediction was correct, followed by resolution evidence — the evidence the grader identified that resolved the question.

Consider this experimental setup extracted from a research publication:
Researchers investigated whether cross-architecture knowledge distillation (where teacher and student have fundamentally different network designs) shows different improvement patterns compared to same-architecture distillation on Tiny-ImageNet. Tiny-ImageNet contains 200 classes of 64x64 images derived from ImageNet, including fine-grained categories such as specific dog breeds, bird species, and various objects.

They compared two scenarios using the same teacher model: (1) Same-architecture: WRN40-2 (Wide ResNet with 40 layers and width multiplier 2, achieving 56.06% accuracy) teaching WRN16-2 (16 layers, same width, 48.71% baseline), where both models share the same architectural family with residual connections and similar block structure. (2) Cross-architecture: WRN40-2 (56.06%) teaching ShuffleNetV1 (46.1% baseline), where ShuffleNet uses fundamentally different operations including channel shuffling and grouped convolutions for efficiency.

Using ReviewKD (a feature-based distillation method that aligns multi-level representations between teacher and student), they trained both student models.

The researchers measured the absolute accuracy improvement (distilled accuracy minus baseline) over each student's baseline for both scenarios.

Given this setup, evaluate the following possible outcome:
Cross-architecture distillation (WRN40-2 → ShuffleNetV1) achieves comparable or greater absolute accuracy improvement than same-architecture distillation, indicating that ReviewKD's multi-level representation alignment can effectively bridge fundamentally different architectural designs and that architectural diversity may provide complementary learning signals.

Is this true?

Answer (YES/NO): YES